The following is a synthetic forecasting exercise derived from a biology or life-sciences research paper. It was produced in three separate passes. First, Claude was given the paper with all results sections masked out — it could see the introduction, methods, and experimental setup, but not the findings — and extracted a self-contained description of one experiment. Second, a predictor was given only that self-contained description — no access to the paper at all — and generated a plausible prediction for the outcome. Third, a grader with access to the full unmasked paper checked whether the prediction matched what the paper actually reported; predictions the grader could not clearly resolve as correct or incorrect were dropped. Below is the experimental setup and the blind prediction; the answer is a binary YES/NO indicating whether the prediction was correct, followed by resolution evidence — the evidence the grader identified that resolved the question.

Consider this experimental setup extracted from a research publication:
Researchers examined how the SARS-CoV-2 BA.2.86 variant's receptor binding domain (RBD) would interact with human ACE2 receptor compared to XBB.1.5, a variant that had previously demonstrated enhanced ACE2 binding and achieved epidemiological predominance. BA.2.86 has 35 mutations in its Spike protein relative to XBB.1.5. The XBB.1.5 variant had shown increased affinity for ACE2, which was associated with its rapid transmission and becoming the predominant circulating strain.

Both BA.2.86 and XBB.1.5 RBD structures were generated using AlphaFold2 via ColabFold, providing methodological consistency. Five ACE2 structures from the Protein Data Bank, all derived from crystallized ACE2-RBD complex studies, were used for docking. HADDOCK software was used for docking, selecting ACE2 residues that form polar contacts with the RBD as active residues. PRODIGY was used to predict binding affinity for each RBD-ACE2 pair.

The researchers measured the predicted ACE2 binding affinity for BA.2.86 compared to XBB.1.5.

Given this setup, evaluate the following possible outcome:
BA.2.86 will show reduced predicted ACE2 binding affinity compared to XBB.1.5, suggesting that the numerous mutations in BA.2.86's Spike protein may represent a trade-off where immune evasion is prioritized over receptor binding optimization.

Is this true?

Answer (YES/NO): NO